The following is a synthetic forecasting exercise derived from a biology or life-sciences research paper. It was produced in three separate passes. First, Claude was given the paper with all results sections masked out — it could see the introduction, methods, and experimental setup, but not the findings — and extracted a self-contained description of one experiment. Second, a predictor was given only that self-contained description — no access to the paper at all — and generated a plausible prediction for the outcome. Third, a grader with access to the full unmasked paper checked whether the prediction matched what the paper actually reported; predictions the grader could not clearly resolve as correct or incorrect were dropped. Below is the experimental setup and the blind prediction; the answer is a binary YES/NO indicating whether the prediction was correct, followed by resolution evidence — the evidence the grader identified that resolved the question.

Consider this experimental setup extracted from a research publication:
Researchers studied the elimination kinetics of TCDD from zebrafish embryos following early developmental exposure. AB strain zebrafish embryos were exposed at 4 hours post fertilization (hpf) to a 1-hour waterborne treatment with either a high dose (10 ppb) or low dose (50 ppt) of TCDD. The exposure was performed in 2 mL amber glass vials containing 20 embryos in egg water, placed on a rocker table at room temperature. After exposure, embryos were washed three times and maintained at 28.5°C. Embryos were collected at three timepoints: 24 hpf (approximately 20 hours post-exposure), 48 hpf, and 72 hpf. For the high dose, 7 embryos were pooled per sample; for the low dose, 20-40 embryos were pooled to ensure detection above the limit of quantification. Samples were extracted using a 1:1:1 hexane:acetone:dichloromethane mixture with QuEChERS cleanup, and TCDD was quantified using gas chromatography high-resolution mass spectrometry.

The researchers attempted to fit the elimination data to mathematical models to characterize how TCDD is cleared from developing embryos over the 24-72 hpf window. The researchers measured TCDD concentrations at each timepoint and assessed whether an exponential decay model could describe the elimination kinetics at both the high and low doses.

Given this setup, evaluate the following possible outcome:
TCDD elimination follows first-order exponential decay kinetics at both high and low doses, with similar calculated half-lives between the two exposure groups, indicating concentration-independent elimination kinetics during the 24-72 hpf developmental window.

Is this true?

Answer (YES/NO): NO